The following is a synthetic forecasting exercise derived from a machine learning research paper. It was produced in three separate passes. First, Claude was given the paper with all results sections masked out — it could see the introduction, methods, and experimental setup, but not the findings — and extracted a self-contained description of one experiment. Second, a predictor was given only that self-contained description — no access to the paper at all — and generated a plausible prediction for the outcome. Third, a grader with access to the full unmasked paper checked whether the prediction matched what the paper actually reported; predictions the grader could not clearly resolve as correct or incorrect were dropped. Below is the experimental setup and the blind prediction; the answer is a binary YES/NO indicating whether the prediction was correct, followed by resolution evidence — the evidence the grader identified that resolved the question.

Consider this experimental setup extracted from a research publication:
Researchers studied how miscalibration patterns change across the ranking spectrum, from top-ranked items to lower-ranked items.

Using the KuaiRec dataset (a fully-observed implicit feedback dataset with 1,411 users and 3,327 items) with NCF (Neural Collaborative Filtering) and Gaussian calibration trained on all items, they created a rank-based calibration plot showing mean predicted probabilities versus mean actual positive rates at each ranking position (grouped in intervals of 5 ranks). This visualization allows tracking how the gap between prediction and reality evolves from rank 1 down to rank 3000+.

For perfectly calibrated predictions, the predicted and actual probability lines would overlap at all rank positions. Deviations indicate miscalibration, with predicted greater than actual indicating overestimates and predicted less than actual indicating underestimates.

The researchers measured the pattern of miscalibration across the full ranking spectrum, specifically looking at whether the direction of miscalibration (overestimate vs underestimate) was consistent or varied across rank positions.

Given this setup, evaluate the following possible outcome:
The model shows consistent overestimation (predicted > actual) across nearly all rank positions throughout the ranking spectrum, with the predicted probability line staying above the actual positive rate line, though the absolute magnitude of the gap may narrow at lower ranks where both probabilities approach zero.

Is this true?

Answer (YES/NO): NO